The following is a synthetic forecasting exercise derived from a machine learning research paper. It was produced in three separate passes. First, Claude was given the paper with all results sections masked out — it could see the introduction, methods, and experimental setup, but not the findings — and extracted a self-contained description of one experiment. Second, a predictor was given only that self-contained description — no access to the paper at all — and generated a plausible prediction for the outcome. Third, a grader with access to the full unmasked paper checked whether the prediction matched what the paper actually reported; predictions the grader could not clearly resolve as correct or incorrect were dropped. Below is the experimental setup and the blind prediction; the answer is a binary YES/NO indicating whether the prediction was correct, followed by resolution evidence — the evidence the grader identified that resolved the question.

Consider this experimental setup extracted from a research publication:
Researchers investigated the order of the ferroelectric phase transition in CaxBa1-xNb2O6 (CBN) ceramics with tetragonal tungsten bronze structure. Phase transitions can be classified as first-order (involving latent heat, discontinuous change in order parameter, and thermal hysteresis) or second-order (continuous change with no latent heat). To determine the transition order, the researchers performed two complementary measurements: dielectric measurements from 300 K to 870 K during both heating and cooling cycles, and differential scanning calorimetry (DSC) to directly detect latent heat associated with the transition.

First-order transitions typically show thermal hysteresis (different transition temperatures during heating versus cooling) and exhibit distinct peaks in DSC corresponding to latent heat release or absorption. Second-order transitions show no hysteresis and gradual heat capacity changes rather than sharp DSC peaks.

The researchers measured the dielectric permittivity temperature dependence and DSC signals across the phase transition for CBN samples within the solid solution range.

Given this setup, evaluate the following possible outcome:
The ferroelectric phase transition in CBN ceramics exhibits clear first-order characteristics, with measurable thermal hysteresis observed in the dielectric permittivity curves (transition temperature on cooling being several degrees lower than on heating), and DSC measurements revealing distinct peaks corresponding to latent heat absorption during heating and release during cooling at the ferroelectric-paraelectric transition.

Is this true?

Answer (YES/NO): YES